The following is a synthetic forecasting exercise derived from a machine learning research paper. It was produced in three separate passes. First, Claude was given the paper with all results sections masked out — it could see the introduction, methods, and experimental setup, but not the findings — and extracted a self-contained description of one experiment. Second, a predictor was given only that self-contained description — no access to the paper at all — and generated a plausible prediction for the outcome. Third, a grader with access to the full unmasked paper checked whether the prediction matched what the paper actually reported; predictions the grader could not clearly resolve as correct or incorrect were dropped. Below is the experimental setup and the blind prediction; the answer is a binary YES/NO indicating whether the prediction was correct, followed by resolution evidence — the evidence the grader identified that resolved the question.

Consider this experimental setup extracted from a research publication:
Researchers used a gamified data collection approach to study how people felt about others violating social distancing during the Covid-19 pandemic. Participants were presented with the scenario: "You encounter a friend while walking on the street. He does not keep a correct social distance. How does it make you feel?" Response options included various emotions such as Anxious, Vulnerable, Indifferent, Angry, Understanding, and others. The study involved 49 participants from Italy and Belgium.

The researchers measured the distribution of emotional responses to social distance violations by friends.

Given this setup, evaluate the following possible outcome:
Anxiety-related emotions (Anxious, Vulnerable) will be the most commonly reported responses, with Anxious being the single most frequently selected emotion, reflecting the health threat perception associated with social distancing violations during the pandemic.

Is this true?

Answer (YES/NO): NO